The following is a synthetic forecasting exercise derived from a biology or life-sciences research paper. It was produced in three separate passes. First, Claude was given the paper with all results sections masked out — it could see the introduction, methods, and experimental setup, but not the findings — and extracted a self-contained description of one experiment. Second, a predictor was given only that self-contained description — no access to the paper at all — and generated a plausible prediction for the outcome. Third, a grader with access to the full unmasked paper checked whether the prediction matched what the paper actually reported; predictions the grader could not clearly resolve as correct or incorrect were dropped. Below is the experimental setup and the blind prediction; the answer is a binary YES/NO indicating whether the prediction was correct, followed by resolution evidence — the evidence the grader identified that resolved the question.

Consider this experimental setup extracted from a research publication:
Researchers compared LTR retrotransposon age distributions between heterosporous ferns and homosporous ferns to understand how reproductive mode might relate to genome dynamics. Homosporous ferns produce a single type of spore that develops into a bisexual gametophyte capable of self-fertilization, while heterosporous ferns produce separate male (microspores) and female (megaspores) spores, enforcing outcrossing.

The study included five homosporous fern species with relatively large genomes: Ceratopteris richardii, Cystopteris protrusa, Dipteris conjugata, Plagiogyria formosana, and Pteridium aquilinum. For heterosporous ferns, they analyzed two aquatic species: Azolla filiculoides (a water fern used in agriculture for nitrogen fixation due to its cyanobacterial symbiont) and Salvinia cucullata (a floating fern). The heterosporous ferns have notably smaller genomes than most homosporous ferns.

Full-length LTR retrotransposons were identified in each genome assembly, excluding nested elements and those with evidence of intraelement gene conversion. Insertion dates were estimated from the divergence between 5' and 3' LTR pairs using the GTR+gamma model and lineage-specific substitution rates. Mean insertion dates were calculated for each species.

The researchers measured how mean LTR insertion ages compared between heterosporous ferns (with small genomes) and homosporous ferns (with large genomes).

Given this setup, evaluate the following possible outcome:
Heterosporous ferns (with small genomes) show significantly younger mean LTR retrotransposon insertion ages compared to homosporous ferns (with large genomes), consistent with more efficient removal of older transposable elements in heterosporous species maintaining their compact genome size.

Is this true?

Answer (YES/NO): YES